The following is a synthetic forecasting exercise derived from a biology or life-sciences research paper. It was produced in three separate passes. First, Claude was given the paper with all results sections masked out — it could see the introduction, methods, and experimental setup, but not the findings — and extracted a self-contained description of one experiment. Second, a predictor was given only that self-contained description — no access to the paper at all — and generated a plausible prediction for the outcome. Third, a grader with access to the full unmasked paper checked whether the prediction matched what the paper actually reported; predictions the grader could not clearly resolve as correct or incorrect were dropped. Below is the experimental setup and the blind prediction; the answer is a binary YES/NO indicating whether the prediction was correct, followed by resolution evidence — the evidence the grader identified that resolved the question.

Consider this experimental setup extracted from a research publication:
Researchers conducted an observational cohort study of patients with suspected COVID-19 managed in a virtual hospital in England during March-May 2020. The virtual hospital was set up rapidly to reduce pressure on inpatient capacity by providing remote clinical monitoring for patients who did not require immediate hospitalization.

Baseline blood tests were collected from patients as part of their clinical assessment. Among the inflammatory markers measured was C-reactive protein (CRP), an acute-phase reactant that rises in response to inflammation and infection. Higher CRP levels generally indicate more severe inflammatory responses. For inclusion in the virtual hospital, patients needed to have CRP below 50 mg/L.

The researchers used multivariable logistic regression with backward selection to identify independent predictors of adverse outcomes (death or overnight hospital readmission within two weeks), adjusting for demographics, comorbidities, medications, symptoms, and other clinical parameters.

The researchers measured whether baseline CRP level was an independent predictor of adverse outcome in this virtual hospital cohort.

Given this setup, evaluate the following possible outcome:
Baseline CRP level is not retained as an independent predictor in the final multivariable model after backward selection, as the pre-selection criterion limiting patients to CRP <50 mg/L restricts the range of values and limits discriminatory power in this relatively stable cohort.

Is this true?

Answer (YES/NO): YES